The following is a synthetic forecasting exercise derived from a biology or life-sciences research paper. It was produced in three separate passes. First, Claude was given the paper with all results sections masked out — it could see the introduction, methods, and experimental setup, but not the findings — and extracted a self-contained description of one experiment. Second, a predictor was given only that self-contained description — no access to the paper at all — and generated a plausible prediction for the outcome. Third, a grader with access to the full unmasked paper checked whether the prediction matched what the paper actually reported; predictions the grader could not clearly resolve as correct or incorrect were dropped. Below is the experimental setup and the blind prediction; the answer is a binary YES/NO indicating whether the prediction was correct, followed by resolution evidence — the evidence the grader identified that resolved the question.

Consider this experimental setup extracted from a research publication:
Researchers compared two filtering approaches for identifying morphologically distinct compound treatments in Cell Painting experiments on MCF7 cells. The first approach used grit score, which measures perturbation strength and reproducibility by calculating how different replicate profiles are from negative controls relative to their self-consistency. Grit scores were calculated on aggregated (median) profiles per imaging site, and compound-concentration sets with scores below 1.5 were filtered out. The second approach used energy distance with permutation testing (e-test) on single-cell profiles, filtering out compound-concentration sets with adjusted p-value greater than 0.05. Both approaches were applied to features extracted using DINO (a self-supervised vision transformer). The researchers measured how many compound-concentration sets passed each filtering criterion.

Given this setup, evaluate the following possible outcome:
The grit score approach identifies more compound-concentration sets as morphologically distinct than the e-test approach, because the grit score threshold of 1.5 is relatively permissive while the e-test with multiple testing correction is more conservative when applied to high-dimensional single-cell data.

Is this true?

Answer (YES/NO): NO